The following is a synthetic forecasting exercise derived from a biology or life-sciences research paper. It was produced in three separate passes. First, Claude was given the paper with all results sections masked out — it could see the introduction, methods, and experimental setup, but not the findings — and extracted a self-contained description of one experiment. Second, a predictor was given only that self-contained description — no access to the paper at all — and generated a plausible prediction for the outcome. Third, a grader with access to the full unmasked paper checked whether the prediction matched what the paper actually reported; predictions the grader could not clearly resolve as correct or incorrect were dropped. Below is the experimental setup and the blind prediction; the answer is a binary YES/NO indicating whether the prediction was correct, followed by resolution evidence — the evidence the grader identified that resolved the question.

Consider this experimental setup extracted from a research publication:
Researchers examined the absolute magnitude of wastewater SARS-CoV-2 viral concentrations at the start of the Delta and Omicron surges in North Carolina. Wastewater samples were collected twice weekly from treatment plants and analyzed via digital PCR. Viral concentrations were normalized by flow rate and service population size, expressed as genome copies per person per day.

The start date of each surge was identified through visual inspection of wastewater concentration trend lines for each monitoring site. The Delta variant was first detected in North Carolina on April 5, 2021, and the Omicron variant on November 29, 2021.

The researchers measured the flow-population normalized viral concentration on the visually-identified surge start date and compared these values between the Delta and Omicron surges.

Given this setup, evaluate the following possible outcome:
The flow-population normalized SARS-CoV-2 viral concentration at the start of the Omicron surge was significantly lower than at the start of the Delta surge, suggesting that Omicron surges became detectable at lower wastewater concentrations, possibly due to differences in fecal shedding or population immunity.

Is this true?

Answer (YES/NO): NO